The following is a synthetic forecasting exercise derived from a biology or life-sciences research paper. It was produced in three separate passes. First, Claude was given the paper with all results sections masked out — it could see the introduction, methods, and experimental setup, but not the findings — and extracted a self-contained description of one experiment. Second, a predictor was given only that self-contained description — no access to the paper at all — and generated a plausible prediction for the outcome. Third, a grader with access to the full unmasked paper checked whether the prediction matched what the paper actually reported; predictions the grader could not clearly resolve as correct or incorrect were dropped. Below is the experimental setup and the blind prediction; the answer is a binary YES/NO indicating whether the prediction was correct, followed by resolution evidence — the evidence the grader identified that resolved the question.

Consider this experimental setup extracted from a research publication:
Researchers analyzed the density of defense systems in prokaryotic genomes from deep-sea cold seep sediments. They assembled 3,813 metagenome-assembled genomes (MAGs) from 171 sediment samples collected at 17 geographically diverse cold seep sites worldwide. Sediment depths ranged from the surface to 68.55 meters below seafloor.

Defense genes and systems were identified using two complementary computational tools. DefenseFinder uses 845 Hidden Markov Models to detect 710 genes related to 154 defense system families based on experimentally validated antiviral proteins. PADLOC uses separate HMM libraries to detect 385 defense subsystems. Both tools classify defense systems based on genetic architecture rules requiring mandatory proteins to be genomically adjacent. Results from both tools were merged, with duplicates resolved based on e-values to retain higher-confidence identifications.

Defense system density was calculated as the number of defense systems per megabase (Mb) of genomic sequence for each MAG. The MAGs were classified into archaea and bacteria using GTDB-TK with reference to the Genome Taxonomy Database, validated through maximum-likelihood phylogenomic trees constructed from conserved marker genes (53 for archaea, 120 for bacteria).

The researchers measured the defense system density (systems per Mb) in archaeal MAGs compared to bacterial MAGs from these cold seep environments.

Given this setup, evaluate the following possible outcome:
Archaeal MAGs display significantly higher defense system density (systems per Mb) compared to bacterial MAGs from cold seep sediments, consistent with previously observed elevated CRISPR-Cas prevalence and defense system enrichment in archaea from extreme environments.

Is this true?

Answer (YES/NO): NO